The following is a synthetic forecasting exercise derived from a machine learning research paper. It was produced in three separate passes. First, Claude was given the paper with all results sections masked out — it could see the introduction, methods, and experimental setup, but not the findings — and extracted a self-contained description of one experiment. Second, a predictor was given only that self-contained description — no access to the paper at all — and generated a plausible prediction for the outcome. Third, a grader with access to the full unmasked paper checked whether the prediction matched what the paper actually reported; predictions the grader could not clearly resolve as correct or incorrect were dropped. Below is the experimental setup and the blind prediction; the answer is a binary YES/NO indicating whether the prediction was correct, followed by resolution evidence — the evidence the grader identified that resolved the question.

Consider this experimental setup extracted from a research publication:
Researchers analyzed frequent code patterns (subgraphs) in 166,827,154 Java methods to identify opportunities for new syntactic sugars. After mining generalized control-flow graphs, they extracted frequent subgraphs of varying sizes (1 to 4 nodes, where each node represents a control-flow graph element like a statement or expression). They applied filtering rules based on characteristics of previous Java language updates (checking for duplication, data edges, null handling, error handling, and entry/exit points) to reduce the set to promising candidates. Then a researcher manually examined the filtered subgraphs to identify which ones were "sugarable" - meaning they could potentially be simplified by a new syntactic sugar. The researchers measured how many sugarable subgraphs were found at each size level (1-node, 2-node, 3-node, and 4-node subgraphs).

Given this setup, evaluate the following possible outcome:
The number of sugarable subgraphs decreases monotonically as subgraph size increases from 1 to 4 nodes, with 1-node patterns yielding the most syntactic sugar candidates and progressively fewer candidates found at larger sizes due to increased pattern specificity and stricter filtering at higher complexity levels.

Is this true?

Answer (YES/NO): NO